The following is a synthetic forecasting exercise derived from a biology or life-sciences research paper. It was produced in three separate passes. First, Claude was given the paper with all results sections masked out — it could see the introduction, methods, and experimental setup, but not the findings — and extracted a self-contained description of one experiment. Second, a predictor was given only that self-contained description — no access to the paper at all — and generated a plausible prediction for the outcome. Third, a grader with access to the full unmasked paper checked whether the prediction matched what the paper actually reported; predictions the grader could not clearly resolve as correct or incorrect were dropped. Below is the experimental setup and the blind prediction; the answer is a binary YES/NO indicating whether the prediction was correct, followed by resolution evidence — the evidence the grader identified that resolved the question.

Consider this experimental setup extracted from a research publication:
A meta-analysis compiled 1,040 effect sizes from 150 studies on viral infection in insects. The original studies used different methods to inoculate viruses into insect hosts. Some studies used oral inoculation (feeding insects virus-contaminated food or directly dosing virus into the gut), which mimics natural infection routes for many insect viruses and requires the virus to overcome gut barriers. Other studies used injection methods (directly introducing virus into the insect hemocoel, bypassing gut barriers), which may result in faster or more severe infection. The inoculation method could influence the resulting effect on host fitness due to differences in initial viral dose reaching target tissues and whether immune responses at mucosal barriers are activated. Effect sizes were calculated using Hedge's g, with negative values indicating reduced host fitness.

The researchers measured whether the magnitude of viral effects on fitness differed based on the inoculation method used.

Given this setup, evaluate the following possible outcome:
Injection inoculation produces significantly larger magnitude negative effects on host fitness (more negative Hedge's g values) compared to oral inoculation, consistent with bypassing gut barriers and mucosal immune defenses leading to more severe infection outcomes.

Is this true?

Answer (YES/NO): NO